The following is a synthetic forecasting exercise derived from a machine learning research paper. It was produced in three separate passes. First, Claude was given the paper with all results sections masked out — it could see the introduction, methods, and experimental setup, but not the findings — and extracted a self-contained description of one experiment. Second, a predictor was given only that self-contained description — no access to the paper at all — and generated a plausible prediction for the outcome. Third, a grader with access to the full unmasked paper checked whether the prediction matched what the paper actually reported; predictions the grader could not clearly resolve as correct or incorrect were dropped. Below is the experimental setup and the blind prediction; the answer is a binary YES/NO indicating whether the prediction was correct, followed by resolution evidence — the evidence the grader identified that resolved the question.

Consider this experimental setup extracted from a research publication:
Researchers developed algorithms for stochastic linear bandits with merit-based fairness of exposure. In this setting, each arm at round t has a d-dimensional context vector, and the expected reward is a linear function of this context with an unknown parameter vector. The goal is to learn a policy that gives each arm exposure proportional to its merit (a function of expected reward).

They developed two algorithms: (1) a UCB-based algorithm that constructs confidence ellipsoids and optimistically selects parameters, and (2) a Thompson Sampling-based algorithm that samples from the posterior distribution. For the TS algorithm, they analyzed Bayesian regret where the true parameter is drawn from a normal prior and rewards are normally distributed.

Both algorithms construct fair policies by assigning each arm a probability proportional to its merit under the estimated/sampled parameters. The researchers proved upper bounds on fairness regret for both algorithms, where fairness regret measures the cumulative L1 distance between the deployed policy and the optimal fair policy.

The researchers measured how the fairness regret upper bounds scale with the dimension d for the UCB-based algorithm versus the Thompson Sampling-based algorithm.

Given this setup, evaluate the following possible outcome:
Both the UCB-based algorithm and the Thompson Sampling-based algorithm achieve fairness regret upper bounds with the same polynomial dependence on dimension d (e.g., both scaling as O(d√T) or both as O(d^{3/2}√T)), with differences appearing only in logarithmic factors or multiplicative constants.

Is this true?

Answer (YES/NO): NO